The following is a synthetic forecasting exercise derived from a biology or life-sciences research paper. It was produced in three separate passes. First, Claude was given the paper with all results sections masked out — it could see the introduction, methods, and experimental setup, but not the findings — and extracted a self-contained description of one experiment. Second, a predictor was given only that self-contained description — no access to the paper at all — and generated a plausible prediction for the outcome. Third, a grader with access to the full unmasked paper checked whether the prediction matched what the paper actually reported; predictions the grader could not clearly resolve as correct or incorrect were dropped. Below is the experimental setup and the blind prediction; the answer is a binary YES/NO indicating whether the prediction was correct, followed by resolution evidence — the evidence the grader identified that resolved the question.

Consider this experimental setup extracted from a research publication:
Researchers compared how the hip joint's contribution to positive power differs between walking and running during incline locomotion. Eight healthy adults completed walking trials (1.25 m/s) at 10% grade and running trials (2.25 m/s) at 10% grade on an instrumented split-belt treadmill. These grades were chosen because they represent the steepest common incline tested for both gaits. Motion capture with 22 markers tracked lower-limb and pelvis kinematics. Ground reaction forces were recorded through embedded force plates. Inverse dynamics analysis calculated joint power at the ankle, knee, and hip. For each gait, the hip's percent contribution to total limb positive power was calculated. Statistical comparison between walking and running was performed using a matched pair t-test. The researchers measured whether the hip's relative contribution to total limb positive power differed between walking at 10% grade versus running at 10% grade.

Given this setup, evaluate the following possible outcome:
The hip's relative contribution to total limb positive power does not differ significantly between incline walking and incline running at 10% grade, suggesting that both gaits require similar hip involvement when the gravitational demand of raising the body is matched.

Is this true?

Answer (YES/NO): NO